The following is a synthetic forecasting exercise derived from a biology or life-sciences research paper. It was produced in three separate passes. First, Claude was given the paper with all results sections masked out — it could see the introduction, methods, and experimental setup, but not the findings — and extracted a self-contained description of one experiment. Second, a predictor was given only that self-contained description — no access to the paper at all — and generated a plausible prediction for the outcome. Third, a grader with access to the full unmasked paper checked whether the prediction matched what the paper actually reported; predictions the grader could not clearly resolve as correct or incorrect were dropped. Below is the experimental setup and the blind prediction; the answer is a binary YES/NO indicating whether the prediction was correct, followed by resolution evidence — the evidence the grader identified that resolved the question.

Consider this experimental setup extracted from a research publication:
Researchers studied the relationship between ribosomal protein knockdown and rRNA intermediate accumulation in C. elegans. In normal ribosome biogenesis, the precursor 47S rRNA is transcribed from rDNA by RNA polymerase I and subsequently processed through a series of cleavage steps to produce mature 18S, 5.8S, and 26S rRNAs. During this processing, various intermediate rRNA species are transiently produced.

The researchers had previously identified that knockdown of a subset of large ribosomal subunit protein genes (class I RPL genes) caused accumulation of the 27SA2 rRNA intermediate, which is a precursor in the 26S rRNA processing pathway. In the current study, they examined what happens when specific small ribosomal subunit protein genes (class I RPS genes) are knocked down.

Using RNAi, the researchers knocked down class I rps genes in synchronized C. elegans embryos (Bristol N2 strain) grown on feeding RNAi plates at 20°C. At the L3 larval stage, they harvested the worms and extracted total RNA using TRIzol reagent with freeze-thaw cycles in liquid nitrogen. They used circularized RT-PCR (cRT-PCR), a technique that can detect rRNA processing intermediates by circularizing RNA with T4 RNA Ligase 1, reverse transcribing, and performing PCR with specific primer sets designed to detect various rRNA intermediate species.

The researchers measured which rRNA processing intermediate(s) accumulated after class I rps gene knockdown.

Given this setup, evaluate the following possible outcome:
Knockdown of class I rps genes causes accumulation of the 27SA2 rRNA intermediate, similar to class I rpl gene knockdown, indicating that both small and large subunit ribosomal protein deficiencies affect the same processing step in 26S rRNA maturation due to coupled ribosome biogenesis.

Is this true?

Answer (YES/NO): NO